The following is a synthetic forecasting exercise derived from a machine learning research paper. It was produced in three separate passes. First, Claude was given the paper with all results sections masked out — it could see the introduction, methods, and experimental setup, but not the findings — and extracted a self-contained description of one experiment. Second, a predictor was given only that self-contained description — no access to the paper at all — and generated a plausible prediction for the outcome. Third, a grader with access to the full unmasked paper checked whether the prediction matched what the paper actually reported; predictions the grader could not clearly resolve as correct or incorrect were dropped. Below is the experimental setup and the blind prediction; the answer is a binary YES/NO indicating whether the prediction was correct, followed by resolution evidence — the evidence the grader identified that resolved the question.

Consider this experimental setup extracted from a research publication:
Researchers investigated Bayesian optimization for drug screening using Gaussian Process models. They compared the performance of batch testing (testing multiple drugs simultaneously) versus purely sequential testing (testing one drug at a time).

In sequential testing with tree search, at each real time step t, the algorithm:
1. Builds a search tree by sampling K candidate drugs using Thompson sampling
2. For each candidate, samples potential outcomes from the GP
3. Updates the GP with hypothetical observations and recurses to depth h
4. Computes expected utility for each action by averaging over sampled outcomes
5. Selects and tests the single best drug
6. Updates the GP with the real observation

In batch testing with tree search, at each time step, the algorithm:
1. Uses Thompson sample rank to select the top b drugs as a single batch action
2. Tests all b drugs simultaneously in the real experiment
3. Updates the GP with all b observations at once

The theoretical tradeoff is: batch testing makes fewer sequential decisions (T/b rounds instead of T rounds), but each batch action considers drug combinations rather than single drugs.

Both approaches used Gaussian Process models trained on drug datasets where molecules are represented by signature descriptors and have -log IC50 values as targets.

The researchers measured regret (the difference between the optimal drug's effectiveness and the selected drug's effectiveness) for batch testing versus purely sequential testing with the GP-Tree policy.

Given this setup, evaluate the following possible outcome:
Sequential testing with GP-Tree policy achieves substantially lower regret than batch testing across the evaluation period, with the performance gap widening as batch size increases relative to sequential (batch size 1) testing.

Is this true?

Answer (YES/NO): NO